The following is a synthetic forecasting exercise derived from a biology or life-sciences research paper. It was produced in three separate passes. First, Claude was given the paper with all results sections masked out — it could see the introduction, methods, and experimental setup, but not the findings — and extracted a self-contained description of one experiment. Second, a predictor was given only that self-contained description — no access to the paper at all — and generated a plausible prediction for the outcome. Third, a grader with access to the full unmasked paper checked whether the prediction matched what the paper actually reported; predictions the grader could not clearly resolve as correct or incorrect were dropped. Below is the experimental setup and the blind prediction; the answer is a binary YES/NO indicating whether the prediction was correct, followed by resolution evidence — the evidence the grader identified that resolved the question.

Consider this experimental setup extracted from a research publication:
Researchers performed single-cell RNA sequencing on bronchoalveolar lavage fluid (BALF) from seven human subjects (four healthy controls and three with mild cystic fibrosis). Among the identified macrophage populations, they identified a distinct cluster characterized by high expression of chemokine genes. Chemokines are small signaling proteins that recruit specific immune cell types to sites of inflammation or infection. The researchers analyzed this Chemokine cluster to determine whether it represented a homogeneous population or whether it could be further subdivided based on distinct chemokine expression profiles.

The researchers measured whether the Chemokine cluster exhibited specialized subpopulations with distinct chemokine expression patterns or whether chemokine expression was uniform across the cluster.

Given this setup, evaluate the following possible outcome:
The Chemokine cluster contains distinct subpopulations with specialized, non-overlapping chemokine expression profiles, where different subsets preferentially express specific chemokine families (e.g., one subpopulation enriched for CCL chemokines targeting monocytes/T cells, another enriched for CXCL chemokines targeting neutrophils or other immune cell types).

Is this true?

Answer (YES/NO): YES